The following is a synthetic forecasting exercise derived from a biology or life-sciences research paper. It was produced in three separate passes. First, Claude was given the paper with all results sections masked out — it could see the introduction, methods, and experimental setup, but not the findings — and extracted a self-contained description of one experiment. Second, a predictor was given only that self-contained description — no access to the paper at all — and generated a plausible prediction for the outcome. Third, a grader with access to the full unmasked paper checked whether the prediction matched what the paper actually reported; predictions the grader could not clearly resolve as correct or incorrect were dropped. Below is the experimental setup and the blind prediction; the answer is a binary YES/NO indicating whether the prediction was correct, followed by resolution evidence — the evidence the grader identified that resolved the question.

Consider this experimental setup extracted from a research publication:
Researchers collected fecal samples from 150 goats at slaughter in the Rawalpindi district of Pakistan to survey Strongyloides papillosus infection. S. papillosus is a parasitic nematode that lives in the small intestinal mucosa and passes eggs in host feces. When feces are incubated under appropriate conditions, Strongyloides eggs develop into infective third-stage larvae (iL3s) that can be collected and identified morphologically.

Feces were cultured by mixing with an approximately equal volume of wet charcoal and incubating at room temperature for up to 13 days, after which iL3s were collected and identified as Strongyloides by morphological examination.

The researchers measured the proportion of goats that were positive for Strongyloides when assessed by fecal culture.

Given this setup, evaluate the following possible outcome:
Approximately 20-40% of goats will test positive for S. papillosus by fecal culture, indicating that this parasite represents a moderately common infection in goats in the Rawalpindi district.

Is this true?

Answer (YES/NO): YES